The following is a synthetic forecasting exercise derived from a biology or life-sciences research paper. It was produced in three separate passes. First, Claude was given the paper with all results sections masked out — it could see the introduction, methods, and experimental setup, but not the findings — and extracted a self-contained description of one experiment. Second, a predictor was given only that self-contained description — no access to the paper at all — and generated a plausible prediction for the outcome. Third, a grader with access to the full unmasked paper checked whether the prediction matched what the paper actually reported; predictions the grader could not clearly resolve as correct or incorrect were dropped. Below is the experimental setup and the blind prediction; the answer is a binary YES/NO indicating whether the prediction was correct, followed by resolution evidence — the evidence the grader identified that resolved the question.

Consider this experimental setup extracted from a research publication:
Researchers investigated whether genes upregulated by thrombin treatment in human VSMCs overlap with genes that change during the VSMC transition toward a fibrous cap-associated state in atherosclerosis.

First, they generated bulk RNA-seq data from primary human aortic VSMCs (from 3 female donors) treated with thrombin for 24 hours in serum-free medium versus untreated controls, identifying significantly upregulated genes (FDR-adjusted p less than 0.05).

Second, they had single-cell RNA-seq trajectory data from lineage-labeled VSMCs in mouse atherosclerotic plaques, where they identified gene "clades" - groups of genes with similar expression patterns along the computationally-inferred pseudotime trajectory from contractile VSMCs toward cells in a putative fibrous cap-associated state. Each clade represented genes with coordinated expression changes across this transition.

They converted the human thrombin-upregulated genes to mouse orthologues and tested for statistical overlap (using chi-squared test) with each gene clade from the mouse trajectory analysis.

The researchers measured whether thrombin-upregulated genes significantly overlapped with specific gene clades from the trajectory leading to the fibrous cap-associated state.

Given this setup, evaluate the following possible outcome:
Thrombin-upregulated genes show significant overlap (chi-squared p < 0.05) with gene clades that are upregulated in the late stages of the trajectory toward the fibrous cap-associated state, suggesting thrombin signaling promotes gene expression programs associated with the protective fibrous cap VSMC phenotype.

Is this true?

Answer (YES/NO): YES